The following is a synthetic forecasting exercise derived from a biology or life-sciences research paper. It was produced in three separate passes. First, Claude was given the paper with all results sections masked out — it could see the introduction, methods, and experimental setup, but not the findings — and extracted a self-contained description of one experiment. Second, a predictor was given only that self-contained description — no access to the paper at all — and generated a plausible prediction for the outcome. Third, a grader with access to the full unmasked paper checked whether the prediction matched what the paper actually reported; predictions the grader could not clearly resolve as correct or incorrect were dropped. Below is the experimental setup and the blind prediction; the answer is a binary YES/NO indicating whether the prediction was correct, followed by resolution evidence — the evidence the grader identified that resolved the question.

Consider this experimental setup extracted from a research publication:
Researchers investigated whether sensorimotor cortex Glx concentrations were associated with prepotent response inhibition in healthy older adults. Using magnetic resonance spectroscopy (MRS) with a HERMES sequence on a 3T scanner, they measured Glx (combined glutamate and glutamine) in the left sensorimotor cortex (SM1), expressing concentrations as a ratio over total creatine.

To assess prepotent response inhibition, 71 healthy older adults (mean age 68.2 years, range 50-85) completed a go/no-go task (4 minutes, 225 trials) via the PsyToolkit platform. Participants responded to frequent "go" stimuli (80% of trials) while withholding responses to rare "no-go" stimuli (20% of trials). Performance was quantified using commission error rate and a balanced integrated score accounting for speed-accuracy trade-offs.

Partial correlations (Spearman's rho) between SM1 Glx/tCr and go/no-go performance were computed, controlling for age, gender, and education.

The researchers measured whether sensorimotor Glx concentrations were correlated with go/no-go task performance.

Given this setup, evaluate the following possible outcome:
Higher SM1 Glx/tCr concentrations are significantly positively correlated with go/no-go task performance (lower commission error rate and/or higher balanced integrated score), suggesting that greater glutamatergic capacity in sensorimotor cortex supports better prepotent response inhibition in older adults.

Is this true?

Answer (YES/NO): YES